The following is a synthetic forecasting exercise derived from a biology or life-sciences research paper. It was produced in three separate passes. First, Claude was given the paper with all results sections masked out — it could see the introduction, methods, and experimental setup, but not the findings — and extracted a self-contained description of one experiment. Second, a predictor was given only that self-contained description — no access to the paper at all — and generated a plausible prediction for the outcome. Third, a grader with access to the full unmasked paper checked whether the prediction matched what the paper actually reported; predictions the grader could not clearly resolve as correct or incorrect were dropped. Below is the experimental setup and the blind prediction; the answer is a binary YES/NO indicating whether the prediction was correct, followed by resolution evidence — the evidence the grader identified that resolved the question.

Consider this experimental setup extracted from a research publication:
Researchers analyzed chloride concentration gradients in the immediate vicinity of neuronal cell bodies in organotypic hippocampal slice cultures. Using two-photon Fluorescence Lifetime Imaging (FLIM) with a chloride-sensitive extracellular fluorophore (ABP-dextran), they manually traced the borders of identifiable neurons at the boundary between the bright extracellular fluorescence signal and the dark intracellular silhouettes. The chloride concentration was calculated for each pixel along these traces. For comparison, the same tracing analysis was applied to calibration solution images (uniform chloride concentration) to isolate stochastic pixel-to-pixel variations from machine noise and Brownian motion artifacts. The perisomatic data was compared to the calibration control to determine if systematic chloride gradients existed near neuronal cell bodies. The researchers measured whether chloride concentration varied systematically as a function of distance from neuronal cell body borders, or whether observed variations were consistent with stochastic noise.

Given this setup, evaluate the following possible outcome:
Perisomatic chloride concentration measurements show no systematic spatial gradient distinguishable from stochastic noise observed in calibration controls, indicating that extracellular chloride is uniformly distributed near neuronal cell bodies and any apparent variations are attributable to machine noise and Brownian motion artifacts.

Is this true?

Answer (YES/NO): NO